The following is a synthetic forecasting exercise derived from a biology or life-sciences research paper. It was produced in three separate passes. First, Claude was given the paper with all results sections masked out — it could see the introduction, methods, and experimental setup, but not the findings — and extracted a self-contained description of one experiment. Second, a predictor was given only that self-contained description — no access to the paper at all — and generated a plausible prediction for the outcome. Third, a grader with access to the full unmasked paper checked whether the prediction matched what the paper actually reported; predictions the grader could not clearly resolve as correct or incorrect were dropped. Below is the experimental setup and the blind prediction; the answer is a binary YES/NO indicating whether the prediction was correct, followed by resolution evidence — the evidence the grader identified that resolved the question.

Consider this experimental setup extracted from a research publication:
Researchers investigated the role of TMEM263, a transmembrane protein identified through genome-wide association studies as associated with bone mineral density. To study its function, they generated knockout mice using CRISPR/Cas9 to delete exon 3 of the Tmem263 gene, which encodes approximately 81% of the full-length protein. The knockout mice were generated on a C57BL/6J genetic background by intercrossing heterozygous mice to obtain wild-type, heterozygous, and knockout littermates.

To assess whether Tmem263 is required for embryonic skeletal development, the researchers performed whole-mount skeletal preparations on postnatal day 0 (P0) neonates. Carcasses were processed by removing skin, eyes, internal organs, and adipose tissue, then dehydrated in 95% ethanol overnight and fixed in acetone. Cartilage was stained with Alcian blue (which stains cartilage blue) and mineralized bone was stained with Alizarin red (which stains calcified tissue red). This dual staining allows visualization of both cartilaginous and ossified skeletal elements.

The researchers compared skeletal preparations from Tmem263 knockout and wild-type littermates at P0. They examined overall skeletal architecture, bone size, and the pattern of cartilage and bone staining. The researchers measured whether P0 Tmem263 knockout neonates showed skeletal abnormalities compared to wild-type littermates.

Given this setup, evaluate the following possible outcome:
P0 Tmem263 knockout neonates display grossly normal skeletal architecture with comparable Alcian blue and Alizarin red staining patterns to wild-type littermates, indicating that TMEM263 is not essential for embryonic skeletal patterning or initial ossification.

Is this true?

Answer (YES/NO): YES